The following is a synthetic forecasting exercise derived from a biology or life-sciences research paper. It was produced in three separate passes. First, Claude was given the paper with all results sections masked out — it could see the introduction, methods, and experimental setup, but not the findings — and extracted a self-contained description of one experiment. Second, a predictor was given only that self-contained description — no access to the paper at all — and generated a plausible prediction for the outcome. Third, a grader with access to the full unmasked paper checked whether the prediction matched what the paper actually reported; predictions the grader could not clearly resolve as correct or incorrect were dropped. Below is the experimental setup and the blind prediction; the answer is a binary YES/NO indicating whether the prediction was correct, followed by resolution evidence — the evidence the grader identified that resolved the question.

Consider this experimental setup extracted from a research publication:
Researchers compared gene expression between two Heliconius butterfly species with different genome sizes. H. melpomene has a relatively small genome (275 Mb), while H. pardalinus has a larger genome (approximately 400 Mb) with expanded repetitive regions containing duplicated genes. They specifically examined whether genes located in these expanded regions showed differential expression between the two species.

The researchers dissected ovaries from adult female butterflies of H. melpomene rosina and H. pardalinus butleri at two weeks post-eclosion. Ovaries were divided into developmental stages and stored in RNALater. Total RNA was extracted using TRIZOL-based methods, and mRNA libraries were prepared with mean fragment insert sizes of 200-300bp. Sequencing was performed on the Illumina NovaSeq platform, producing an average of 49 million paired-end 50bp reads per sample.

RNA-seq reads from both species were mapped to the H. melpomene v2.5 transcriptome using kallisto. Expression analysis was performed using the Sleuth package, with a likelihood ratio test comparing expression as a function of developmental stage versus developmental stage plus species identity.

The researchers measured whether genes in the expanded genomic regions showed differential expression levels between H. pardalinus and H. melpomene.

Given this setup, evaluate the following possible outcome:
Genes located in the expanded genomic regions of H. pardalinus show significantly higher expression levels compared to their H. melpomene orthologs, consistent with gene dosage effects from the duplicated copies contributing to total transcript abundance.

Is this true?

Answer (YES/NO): YES